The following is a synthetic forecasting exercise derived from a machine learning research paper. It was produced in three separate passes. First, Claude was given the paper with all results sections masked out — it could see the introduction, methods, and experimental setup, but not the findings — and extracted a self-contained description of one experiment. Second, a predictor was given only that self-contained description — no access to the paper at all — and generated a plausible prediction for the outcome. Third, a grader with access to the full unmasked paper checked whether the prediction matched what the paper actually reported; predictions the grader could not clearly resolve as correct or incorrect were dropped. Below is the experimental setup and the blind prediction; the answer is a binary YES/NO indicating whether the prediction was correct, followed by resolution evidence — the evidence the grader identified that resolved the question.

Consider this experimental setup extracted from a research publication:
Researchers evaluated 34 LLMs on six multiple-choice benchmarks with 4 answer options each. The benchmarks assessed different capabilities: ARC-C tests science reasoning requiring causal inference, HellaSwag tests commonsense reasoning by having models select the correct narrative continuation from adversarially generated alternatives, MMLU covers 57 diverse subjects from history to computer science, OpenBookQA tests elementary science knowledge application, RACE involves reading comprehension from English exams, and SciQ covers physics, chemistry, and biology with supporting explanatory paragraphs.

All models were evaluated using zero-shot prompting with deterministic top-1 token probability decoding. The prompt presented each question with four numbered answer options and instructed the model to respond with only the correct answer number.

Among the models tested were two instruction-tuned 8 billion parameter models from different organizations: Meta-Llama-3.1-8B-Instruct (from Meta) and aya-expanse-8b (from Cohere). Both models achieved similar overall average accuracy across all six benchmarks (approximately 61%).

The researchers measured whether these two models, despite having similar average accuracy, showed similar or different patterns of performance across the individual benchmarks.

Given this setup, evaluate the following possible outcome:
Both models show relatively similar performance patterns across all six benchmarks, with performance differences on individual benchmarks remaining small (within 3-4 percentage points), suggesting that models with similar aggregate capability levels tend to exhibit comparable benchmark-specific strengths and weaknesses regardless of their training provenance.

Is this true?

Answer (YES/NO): NO